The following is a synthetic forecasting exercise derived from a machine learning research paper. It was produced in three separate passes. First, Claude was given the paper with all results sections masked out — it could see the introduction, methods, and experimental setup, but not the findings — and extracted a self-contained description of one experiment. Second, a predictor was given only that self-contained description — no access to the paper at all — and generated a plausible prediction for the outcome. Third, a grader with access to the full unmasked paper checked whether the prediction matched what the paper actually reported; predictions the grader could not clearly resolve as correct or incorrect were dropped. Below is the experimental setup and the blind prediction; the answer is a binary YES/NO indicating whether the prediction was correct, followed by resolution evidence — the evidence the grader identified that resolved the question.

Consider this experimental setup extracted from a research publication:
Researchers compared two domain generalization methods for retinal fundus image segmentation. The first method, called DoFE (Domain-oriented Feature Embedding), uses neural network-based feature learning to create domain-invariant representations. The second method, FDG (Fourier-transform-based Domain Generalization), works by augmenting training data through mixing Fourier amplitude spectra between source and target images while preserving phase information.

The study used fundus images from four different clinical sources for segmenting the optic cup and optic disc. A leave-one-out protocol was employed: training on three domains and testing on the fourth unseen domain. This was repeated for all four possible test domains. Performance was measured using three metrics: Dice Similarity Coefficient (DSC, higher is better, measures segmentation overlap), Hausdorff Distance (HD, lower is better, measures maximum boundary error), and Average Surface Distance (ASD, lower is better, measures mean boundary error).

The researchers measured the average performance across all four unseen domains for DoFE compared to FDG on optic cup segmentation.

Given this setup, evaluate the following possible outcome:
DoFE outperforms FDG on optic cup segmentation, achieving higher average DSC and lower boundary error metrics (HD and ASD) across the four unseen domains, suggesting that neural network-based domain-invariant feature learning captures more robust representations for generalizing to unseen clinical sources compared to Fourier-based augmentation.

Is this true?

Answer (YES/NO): NO